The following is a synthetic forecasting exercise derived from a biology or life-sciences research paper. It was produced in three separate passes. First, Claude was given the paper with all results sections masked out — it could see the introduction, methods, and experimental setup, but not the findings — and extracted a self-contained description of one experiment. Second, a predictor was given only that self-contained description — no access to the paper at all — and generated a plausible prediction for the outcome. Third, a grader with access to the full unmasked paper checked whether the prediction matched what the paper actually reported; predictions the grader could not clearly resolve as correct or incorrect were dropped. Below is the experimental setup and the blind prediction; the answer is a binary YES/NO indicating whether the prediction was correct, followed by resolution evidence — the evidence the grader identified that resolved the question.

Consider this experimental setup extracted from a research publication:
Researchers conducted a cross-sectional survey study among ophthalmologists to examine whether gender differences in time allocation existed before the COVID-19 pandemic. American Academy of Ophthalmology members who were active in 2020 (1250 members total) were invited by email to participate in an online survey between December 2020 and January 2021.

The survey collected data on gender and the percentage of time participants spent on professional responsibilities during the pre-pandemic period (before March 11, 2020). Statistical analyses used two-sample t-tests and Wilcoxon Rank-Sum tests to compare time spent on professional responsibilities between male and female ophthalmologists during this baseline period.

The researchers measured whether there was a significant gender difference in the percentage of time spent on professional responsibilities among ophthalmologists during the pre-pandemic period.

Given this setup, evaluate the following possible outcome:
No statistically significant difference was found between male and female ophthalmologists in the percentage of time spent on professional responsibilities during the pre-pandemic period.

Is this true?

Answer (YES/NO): YES